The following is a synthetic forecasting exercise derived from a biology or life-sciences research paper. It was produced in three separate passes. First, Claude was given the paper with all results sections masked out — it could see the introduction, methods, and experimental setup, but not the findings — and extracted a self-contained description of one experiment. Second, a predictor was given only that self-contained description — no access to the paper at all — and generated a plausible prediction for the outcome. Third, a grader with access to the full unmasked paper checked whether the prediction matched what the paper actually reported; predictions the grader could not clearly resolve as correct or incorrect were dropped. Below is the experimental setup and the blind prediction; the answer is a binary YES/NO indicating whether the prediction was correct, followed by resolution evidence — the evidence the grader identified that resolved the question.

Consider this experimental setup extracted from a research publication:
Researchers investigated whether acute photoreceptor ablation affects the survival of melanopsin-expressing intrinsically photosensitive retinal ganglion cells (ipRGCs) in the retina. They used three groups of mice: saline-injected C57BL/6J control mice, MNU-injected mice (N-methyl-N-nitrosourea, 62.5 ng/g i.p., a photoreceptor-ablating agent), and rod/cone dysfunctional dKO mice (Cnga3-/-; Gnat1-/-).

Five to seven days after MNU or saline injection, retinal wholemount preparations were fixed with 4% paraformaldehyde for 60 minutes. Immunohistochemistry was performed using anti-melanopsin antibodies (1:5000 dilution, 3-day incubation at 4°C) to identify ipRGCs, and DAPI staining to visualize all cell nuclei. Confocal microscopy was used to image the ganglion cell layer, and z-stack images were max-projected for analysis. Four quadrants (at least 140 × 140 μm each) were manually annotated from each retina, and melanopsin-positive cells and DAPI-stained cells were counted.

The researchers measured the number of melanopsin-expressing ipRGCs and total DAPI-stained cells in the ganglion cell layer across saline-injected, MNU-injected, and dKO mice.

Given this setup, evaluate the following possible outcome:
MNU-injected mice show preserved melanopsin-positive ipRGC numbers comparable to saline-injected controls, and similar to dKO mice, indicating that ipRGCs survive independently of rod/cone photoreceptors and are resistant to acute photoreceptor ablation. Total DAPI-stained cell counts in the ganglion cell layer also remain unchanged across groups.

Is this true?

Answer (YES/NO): YES